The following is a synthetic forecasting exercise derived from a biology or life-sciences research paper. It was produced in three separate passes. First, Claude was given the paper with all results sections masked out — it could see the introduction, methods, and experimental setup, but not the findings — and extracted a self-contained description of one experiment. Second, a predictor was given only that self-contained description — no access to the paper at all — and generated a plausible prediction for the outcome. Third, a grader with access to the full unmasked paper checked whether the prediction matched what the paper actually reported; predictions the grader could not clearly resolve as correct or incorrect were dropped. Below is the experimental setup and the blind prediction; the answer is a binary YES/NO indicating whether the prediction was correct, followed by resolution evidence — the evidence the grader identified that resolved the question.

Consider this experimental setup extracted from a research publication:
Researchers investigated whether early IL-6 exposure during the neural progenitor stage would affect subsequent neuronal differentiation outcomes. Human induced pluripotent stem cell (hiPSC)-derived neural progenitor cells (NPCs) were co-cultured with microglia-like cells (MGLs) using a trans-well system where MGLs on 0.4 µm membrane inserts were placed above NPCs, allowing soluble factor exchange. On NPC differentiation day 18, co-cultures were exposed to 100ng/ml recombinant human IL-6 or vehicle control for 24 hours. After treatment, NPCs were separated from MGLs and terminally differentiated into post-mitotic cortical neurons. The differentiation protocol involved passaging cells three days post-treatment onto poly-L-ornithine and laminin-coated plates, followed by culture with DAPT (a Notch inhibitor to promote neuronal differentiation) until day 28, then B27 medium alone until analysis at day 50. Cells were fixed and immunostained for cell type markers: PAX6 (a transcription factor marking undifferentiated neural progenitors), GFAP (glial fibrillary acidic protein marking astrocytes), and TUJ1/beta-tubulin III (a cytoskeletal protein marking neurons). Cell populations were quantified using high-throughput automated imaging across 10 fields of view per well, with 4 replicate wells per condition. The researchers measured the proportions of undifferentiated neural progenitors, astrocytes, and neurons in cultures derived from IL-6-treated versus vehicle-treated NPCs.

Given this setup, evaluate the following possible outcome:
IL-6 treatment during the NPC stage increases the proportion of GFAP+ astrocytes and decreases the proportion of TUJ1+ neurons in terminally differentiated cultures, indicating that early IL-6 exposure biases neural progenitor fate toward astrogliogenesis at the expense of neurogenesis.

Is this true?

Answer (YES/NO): NO